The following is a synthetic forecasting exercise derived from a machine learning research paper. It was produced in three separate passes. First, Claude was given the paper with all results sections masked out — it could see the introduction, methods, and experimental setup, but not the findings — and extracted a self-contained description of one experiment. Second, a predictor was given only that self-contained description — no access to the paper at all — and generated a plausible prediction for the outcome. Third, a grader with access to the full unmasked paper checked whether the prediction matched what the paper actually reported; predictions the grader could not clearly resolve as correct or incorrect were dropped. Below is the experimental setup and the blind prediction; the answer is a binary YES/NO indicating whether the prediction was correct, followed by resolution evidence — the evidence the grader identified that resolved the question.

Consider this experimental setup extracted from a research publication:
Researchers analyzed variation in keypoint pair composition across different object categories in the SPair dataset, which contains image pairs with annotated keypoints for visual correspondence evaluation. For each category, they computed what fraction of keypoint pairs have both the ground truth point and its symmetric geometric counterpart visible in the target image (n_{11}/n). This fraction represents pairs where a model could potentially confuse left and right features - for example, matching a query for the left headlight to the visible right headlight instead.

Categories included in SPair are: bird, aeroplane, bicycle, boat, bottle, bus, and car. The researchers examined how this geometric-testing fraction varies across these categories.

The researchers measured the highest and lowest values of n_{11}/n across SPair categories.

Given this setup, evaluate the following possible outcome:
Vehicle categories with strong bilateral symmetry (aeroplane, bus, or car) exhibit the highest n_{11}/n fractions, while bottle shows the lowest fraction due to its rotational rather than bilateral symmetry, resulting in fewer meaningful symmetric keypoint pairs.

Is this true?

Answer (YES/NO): NO